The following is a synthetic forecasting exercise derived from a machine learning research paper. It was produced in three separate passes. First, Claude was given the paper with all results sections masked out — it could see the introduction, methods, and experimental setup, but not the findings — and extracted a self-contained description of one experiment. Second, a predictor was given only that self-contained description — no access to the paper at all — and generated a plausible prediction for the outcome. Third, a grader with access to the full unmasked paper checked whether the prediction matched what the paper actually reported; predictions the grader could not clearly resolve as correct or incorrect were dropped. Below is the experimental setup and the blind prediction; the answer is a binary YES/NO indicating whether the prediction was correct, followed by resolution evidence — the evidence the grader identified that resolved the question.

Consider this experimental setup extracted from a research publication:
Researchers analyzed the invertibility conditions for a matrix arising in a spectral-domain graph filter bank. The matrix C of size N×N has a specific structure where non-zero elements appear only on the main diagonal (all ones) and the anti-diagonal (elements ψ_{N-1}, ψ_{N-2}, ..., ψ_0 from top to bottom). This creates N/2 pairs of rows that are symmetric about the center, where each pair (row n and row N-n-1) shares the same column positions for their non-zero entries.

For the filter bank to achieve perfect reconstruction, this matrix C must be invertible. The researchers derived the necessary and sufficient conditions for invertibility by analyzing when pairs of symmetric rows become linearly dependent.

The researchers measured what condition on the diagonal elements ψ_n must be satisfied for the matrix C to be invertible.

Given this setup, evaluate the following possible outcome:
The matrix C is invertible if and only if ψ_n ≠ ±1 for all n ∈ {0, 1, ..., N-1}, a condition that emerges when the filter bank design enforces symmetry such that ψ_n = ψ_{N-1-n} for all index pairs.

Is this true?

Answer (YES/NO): NO